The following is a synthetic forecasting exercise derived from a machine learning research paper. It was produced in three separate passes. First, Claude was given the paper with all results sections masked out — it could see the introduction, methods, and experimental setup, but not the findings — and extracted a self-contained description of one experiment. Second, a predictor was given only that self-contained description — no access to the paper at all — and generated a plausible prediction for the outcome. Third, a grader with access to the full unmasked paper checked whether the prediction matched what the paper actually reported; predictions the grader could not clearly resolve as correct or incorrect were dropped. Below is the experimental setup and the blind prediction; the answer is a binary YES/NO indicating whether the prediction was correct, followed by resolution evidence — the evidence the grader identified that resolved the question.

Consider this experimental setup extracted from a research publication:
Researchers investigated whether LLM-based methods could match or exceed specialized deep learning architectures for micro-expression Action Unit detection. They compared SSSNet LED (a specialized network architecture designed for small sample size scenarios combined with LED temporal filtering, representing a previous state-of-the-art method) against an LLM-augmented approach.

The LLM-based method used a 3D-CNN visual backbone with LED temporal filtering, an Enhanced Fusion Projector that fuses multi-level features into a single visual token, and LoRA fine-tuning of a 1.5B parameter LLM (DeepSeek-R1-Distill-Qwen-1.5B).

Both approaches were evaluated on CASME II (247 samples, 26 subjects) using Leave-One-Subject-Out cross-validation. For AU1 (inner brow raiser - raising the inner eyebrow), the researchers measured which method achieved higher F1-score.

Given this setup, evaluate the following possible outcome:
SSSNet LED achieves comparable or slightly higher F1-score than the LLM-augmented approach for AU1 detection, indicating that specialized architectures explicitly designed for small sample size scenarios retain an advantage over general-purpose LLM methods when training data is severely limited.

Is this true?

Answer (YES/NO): YES